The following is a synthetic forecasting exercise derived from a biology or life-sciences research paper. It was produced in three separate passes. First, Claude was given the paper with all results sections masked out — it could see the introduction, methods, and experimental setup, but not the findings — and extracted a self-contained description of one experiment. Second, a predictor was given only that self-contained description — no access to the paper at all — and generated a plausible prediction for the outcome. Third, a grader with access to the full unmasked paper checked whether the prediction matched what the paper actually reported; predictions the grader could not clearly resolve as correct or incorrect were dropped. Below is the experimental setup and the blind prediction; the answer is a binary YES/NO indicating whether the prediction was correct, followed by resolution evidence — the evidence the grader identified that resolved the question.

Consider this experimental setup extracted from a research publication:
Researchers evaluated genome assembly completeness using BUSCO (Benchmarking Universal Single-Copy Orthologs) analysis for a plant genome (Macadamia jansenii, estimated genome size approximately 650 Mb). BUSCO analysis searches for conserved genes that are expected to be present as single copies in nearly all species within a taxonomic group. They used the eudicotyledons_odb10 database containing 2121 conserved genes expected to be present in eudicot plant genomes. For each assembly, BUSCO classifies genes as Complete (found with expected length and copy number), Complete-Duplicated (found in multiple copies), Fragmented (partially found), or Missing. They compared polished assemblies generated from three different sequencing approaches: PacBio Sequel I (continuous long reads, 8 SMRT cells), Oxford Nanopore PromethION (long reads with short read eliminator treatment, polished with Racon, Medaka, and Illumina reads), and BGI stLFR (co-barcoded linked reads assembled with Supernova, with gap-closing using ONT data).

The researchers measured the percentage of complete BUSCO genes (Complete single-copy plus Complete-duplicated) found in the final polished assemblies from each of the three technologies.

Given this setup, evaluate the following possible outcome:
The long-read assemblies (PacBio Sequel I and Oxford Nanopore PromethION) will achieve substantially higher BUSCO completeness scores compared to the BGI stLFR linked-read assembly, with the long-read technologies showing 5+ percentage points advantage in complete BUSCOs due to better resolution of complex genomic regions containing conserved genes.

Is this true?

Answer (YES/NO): YES